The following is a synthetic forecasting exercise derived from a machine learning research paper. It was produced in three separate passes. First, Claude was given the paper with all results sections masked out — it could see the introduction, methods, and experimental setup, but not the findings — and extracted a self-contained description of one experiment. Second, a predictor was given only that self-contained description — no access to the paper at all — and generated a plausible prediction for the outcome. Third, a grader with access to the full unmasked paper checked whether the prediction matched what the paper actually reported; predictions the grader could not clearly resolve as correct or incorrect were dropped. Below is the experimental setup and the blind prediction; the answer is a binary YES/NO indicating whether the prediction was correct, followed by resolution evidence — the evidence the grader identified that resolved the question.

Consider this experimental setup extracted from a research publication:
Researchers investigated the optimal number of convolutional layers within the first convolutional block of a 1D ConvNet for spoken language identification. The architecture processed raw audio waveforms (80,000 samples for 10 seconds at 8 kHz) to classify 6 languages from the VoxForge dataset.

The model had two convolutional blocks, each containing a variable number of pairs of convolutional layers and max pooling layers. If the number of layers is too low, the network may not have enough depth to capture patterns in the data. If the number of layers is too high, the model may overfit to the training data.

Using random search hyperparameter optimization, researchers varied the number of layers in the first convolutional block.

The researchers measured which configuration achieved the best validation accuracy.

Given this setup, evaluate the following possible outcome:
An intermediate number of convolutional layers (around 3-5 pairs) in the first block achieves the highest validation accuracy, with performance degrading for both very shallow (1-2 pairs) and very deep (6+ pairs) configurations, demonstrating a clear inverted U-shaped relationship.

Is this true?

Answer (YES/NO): NO